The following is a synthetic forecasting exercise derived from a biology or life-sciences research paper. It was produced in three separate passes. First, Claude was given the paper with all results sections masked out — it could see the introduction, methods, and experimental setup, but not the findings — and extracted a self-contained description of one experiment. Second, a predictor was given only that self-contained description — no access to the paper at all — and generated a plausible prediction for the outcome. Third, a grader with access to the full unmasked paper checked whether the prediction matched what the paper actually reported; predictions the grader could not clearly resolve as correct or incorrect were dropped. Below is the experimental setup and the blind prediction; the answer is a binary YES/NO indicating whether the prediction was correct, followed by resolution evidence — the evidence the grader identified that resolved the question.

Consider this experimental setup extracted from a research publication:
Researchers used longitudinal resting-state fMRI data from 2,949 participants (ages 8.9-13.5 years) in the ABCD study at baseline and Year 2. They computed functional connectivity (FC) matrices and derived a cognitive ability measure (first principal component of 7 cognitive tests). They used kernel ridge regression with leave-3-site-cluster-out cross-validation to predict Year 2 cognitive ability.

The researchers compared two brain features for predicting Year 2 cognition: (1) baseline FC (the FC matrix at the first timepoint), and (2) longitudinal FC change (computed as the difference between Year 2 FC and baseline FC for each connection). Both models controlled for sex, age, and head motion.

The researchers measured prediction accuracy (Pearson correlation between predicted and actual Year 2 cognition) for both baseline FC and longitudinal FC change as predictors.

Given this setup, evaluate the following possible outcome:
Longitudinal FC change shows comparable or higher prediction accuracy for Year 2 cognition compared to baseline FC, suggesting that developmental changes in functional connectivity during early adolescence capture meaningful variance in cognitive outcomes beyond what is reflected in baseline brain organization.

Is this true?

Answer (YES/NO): NO